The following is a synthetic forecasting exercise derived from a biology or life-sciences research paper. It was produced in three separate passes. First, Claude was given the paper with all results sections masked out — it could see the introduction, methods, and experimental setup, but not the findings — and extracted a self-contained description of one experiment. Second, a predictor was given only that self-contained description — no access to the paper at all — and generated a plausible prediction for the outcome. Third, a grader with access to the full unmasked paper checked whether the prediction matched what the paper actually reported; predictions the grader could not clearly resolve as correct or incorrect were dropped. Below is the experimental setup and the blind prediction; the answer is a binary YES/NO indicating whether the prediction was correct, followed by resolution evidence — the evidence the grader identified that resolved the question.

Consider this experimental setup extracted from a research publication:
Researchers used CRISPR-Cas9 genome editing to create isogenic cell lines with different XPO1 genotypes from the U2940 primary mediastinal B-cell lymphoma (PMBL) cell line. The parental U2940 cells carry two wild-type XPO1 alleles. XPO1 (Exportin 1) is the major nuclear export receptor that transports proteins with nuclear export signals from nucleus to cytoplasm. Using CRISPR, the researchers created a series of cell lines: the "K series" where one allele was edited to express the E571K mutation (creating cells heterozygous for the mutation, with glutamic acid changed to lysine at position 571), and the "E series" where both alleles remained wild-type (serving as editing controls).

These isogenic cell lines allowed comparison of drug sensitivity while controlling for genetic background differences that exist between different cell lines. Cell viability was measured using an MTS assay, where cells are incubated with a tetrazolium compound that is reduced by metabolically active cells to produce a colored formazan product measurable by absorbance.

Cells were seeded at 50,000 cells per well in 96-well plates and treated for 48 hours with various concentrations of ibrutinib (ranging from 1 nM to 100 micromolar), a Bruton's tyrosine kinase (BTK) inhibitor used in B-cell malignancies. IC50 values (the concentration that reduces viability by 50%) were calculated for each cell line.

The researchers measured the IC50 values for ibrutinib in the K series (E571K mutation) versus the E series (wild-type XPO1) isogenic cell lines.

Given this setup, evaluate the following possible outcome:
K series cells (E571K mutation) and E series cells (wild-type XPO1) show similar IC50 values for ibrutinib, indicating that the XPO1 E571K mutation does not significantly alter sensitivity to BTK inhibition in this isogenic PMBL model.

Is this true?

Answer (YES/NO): NO